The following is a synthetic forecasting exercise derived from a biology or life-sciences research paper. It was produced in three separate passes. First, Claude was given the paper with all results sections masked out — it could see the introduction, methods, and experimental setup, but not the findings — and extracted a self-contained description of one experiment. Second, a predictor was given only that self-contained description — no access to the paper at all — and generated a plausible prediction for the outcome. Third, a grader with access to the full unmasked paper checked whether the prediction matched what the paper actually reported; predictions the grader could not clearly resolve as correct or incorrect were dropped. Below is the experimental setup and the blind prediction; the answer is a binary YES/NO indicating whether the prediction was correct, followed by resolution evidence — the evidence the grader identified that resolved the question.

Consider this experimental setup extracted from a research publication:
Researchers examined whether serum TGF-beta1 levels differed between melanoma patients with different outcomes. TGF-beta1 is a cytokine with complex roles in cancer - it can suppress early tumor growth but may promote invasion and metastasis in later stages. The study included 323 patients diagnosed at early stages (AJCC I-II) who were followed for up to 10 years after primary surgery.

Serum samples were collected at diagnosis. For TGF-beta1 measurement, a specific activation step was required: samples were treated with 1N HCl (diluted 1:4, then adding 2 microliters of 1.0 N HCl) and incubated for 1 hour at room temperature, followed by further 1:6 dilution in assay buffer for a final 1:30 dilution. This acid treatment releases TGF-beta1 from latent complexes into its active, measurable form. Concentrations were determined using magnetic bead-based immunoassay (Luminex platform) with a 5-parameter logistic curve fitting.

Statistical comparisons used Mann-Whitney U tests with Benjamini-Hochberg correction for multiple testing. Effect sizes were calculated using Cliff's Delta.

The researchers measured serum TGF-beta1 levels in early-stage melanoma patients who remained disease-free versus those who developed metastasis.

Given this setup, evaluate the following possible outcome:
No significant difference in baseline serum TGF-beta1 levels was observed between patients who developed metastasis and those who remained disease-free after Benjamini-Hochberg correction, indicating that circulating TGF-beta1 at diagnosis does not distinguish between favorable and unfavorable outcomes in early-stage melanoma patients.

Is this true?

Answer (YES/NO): YES